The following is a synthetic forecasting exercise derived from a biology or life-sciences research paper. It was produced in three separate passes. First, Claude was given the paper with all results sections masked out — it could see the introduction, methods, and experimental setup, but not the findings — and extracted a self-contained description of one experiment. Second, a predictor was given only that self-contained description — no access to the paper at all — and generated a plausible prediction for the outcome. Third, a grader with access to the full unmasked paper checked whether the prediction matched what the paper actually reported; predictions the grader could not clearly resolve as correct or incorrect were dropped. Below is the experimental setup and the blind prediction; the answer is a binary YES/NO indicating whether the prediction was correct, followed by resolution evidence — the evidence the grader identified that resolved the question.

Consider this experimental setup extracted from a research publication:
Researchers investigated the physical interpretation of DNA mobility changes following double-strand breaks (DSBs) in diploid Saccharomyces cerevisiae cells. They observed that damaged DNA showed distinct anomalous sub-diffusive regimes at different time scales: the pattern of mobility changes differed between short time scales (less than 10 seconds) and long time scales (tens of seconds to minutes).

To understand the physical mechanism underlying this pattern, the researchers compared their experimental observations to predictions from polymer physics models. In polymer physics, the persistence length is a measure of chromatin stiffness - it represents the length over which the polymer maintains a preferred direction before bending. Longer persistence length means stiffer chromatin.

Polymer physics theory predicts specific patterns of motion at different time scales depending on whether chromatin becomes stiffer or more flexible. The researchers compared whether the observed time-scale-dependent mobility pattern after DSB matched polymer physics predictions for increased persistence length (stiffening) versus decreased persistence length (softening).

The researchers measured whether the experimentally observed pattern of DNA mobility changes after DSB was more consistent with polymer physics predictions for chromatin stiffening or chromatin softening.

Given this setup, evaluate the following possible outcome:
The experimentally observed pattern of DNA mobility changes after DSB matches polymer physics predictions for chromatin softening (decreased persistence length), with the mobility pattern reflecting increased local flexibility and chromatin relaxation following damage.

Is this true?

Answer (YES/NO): NO